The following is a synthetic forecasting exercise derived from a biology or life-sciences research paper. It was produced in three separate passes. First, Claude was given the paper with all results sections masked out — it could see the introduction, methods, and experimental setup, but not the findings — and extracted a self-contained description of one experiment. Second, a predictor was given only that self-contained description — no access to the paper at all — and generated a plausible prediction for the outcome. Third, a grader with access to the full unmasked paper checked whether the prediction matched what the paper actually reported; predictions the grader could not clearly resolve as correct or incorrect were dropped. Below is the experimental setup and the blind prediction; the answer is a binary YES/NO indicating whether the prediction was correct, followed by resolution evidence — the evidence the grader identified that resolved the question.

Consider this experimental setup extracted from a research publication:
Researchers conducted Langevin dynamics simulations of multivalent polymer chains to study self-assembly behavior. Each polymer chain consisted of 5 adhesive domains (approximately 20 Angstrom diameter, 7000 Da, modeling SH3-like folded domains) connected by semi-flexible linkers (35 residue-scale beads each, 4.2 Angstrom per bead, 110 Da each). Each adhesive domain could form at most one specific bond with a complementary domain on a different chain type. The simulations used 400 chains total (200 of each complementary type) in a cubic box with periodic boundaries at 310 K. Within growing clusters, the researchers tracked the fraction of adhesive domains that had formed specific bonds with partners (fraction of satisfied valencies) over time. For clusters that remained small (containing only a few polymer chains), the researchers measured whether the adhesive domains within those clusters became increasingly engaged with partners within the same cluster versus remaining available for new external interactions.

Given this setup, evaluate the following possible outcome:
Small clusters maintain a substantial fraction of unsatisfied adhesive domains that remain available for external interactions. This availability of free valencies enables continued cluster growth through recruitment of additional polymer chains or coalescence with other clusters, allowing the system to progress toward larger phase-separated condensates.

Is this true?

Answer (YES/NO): NO